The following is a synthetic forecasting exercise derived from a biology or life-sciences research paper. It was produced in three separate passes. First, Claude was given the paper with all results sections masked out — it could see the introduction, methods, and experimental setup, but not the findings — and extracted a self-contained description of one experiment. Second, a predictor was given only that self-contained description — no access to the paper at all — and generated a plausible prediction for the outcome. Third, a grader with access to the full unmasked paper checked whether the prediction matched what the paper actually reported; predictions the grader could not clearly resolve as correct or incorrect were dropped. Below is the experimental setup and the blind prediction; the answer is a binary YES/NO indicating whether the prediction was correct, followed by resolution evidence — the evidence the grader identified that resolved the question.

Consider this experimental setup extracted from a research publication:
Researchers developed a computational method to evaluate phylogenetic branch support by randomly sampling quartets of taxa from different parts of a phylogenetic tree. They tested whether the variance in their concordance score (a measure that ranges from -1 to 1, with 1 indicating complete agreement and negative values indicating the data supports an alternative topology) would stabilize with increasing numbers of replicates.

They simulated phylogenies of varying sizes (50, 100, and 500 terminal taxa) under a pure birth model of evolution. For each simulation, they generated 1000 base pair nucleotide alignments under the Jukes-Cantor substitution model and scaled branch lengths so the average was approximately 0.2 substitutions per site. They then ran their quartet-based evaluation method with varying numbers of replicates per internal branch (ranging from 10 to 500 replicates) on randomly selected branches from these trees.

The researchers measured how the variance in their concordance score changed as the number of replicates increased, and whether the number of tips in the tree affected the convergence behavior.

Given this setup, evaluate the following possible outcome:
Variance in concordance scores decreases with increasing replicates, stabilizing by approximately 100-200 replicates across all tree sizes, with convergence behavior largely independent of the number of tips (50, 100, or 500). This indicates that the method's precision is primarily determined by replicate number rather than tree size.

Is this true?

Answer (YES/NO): YES